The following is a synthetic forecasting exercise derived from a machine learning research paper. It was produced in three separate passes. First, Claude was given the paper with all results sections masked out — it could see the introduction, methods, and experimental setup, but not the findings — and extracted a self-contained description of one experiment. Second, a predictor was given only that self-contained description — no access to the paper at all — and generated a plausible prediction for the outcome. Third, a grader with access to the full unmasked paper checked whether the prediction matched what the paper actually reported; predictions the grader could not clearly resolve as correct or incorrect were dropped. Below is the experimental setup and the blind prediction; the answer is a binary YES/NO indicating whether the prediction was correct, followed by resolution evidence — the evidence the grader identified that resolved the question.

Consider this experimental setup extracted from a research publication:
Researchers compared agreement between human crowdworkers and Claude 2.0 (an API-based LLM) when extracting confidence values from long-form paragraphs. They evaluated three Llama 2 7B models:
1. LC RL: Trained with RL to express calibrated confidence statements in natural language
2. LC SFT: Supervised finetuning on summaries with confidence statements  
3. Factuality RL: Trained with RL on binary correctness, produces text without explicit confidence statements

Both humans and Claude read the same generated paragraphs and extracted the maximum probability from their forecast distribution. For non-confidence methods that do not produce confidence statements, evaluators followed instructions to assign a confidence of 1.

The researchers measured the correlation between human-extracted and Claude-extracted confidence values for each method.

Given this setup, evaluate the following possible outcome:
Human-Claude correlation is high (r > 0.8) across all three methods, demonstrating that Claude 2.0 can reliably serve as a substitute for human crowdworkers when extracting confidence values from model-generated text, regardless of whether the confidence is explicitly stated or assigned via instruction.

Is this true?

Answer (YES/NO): NO